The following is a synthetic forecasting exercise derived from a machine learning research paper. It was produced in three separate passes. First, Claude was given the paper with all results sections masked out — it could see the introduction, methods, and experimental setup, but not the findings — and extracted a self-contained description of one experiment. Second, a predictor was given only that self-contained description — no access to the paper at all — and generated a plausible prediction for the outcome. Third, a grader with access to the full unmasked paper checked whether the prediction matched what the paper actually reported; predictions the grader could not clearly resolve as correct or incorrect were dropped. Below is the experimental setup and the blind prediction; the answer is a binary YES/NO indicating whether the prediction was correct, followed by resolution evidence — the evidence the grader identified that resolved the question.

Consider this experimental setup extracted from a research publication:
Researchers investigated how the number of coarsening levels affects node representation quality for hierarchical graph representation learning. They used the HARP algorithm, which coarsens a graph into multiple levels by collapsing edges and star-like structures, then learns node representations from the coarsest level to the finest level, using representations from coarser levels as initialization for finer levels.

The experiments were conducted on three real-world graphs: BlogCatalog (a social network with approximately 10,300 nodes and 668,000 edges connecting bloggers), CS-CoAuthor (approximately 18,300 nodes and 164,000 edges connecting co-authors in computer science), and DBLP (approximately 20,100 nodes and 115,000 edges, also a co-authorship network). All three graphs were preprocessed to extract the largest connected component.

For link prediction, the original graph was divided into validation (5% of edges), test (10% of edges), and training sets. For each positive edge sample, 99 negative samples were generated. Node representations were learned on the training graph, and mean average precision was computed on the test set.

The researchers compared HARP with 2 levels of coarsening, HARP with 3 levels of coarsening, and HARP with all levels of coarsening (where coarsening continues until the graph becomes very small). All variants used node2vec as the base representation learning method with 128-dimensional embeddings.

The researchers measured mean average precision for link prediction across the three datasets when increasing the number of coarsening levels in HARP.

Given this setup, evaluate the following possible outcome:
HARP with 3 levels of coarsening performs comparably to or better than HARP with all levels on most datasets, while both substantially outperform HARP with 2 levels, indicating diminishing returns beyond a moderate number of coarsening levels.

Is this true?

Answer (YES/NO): NO